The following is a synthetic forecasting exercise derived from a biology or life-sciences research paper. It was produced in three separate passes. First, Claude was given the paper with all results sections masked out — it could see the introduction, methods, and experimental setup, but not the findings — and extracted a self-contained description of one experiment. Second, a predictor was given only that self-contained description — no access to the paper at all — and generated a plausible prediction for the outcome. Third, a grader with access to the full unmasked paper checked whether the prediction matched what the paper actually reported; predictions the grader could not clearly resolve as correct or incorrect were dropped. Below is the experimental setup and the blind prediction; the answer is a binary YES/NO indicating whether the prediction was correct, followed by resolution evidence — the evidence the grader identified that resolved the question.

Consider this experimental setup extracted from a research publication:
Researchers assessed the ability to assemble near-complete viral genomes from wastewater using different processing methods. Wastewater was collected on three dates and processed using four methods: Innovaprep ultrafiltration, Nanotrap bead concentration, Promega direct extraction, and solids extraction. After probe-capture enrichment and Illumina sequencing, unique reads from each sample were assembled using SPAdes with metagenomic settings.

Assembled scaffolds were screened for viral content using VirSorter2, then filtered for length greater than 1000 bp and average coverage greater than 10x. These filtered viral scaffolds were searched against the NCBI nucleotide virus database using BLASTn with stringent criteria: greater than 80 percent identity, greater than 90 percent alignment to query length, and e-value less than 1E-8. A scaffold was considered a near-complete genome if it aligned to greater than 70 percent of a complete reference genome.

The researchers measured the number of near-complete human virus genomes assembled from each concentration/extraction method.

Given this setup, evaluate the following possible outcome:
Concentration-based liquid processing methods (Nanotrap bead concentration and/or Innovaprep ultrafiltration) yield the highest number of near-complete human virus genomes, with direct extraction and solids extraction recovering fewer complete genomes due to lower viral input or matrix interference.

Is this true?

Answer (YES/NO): YES